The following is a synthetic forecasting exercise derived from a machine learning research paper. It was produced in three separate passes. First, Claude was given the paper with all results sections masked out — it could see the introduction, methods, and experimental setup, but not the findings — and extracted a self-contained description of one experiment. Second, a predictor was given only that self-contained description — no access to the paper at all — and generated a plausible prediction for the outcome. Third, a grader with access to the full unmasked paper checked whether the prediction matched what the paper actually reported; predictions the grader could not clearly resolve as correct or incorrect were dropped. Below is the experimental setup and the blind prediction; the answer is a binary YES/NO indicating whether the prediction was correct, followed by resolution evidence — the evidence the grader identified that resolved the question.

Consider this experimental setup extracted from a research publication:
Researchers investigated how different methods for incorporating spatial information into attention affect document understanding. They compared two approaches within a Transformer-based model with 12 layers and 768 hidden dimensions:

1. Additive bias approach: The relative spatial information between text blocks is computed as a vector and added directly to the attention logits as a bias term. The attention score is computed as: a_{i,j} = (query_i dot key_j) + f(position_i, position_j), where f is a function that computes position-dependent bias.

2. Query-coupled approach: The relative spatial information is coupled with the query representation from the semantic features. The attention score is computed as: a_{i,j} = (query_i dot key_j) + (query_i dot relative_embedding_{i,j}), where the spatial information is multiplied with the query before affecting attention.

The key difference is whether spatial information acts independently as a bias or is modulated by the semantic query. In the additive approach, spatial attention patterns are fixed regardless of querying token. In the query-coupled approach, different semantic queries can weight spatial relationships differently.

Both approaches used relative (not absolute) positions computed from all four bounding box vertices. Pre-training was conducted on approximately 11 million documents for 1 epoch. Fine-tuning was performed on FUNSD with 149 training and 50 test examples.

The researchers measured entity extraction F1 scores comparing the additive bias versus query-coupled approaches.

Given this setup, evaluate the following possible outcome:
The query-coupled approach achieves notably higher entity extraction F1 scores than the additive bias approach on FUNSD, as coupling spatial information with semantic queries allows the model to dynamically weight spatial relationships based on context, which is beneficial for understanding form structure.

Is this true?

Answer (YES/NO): YES